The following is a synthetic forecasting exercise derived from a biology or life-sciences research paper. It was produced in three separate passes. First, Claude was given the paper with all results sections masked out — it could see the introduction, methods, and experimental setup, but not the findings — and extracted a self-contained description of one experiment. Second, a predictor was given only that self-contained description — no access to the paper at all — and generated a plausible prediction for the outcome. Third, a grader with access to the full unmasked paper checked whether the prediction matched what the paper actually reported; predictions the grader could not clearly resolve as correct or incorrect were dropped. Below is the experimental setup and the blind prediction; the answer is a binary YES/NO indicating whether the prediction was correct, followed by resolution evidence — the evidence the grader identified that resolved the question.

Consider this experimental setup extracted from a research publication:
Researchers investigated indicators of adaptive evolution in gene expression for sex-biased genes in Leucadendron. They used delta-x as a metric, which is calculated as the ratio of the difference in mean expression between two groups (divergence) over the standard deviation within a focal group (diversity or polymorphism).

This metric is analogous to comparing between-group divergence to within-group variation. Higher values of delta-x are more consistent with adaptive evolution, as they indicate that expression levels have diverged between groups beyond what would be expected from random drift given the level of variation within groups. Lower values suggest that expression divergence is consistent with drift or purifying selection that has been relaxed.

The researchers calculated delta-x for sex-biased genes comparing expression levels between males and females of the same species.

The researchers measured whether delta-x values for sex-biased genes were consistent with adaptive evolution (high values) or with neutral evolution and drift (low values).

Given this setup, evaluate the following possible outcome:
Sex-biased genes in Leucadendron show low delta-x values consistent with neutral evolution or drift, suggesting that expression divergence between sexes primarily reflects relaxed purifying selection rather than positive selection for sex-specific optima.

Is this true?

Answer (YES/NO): NO